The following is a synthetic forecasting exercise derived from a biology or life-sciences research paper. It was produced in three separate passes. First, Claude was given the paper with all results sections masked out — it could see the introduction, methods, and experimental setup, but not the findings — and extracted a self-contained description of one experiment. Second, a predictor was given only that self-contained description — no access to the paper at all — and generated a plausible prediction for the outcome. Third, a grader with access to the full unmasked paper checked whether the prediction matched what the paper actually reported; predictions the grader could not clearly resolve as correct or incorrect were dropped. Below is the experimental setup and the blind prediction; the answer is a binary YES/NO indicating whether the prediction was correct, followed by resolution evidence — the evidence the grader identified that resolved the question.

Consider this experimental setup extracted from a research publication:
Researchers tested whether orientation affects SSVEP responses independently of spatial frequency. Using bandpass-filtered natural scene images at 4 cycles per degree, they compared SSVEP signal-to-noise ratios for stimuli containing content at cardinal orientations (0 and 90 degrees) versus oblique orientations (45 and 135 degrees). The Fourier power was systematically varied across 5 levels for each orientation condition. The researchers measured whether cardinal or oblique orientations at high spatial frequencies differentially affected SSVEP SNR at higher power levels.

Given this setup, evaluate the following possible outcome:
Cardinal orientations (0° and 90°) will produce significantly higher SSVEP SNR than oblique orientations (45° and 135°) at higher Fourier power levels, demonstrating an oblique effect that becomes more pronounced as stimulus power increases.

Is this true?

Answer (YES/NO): NO